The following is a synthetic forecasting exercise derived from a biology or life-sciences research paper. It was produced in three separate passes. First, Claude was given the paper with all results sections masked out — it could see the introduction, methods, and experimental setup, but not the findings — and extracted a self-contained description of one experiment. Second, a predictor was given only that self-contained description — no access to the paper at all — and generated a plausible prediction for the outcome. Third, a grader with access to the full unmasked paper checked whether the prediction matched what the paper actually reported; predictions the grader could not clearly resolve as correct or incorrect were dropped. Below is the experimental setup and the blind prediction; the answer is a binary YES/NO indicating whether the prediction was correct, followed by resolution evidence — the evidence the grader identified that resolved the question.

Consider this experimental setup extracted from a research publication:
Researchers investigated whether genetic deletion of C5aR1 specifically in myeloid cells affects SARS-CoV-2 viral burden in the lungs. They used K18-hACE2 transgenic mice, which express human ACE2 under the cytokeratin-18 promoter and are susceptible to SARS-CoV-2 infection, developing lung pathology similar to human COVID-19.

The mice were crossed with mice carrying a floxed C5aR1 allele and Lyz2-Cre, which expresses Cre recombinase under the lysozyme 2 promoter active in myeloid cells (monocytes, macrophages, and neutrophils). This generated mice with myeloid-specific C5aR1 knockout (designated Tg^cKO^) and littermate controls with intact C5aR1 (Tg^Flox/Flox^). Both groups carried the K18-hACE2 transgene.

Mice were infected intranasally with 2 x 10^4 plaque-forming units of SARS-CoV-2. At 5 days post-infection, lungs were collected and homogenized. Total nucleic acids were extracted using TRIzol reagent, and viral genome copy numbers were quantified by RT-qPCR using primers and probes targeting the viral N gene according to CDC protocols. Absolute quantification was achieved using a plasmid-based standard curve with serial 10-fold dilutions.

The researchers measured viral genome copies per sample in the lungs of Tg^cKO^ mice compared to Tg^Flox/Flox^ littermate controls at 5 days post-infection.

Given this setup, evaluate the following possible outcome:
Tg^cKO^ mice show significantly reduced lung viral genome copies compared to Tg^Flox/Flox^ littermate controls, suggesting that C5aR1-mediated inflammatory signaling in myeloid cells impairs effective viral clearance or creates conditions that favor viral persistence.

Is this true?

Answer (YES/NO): NO